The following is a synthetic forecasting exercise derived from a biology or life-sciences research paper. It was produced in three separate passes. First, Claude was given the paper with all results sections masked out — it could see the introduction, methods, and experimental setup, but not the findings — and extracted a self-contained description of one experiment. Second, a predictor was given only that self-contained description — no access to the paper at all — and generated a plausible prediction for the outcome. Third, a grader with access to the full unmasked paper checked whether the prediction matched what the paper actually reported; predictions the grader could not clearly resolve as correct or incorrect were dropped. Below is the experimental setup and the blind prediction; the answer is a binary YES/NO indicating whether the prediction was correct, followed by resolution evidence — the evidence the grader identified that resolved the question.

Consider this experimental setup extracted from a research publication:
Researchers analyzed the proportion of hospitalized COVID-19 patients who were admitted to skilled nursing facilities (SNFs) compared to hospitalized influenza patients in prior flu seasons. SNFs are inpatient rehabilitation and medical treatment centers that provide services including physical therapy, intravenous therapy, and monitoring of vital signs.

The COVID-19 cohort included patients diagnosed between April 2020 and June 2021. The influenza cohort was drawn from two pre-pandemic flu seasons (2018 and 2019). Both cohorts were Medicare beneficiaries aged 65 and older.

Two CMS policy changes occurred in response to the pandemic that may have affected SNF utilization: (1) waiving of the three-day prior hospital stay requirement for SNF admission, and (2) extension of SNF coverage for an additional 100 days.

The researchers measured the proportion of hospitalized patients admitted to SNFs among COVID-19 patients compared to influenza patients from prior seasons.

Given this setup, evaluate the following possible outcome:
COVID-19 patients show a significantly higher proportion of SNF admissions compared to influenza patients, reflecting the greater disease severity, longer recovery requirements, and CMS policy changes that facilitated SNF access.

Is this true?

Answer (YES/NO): YES